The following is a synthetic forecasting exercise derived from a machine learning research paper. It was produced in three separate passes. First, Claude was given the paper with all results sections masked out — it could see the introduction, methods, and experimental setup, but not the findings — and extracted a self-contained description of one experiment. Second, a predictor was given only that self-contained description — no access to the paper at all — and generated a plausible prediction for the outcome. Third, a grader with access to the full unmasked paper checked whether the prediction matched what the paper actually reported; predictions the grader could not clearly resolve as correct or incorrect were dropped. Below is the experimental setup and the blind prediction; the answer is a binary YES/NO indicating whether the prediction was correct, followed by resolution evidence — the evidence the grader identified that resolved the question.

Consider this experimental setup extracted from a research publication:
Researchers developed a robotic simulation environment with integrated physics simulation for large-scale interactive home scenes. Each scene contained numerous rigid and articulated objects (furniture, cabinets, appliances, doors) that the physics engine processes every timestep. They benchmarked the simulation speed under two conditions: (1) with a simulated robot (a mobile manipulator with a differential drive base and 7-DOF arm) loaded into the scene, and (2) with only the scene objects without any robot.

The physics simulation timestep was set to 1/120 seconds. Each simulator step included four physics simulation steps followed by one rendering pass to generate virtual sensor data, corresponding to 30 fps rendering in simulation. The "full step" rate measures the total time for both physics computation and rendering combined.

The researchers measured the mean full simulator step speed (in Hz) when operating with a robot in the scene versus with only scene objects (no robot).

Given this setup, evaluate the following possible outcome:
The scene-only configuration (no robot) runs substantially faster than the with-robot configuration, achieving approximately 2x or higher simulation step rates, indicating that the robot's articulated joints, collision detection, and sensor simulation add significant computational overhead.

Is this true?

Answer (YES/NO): NO